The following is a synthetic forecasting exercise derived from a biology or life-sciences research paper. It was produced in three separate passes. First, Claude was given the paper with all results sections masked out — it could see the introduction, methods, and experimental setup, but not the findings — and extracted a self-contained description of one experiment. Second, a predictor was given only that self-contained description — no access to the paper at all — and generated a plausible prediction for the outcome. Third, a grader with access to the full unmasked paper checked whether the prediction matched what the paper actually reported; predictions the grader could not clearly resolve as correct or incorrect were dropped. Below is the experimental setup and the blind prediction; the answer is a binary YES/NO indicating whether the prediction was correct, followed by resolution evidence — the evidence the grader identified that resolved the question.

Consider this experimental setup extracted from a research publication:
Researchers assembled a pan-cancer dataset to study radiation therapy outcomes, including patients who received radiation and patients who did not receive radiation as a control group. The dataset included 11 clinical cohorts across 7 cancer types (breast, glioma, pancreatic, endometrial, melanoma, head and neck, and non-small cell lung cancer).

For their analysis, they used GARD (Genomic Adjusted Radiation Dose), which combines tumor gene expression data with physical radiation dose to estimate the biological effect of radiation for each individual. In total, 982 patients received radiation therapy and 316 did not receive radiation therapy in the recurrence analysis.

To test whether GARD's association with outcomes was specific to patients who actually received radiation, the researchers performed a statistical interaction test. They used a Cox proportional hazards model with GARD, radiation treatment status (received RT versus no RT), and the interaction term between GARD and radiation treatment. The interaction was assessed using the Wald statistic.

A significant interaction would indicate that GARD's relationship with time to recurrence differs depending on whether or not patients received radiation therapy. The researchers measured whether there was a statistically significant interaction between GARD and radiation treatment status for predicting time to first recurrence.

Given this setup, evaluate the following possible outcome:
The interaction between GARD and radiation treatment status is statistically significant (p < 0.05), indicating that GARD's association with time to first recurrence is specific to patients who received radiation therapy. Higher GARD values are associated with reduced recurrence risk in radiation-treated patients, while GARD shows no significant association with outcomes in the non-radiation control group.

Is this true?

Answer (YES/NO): NO